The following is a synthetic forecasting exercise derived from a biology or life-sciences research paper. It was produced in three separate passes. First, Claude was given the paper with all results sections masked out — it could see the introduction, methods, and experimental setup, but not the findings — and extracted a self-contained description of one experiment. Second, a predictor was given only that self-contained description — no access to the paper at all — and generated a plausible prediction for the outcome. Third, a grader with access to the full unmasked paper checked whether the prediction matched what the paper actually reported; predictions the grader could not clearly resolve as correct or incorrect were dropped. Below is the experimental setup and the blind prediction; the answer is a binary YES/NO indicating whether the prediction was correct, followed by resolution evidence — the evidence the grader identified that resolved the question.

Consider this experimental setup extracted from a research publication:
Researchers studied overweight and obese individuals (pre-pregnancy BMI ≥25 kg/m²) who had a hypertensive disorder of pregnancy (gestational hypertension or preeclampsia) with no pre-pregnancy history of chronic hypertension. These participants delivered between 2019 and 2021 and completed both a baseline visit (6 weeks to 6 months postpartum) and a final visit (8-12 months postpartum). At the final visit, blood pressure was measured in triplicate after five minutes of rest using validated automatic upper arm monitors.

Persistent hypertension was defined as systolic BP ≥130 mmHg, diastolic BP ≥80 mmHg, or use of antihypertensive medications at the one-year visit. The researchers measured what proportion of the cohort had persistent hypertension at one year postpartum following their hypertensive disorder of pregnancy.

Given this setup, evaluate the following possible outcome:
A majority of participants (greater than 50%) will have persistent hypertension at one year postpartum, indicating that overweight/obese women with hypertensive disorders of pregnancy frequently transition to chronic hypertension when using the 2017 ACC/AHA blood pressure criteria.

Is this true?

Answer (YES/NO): YES